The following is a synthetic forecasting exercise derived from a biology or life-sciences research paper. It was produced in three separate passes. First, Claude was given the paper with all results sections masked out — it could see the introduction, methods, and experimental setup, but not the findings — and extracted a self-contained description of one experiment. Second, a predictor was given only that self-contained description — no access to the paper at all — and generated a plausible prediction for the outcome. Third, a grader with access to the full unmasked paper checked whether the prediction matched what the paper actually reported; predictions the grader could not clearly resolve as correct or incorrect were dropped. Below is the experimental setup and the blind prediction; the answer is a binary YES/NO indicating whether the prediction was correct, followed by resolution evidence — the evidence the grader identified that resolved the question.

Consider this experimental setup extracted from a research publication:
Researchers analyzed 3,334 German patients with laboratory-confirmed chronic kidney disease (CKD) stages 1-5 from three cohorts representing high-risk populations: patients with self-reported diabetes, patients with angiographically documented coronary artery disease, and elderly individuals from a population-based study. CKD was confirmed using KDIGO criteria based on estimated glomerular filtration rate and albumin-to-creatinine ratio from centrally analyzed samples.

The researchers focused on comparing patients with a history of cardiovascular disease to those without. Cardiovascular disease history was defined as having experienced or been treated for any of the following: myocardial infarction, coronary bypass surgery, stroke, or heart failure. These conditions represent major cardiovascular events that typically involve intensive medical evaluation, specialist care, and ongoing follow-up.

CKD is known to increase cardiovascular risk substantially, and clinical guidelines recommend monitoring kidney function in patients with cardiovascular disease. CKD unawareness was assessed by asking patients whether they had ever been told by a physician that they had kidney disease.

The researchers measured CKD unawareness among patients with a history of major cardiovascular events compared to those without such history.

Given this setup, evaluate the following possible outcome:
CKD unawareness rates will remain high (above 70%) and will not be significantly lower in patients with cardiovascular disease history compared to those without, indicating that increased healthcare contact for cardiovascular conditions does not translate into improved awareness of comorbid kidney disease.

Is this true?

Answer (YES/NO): NO